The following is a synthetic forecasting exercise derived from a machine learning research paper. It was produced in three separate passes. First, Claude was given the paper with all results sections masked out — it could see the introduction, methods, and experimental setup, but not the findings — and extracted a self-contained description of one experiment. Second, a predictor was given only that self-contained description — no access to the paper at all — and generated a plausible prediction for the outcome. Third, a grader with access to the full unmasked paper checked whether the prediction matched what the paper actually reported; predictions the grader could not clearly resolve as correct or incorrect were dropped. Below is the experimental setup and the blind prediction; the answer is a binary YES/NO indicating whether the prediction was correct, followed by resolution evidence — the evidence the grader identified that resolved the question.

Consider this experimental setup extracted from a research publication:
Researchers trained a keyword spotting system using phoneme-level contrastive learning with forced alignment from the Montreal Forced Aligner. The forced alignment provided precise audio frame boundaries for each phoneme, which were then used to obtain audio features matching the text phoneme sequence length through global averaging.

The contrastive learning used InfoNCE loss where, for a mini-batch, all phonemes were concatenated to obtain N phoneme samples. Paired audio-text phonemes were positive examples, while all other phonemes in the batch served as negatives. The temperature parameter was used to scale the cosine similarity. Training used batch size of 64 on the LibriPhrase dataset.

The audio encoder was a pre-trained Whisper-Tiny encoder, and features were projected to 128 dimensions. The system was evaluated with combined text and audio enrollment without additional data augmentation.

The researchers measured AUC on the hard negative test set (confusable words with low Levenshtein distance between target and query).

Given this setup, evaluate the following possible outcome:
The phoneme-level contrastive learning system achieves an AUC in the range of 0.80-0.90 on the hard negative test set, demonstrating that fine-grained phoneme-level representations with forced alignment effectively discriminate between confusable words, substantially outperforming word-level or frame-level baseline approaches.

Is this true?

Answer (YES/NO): NO